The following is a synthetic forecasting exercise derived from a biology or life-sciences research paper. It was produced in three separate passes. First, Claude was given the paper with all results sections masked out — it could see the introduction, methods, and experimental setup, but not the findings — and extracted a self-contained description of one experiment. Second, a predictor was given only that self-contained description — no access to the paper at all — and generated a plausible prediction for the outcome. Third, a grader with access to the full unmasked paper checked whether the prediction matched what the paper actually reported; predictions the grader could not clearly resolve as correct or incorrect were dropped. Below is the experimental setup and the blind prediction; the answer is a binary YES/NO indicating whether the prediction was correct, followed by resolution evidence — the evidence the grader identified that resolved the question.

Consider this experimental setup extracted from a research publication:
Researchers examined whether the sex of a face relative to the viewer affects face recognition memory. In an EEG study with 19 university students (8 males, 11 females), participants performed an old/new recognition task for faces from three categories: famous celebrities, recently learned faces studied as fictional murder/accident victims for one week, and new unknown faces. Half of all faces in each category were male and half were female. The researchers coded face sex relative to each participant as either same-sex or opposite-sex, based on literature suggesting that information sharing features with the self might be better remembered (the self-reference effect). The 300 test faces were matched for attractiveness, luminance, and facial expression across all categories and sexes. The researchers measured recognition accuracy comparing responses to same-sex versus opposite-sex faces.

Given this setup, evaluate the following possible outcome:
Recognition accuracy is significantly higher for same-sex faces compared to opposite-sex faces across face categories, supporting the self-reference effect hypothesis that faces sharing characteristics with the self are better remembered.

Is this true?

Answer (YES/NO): NO